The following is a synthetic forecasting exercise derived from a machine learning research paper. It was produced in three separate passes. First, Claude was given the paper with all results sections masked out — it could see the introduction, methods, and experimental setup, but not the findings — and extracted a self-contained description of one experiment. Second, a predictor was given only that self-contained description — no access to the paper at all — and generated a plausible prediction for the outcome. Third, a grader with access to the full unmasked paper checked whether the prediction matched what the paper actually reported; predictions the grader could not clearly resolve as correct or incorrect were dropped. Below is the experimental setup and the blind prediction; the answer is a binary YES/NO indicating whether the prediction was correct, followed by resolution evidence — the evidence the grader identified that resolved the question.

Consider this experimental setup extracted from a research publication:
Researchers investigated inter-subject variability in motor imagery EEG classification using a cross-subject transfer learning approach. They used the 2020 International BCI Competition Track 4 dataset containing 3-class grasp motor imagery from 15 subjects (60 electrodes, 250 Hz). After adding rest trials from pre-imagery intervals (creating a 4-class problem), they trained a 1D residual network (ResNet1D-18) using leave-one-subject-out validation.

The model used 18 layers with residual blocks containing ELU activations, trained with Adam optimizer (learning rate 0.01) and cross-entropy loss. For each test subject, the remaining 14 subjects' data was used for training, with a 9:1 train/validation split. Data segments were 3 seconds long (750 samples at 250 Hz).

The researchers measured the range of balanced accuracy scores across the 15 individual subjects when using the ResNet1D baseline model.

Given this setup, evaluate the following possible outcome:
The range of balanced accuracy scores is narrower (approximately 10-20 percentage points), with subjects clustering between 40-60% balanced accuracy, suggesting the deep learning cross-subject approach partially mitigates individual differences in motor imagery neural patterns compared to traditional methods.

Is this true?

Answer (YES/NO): NO